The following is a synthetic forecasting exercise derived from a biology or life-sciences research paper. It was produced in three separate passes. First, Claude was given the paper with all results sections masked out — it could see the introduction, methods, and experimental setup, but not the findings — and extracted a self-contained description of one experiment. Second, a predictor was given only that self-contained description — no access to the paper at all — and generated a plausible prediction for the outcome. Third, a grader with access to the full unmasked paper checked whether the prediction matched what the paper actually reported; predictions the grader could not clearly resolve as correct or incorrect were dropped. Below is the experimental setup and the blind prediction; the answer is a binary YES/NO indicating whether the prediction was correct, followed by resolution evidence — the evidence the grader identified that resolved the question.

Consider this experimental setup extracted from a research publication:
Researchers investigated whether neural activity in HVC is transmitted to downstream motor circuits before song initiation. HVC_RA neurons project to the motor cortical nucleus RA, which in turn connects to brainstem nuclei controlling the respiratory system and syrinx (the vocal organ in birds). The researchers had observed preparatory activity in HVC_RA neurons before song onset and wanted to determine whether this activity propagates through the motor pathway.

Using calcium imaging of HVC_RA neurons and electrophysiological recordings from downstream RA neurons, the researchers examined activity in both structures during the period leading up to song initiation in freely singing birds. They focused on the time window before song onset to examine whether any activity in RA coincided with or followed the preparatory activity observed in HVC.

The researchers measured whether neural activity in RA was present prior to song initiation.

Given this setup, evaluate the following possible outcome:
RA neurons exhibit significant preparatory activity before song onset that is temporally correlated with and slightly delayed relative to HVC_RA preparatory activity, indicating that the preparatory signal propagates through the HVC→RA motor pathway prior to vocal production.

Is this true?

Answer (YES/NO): NO